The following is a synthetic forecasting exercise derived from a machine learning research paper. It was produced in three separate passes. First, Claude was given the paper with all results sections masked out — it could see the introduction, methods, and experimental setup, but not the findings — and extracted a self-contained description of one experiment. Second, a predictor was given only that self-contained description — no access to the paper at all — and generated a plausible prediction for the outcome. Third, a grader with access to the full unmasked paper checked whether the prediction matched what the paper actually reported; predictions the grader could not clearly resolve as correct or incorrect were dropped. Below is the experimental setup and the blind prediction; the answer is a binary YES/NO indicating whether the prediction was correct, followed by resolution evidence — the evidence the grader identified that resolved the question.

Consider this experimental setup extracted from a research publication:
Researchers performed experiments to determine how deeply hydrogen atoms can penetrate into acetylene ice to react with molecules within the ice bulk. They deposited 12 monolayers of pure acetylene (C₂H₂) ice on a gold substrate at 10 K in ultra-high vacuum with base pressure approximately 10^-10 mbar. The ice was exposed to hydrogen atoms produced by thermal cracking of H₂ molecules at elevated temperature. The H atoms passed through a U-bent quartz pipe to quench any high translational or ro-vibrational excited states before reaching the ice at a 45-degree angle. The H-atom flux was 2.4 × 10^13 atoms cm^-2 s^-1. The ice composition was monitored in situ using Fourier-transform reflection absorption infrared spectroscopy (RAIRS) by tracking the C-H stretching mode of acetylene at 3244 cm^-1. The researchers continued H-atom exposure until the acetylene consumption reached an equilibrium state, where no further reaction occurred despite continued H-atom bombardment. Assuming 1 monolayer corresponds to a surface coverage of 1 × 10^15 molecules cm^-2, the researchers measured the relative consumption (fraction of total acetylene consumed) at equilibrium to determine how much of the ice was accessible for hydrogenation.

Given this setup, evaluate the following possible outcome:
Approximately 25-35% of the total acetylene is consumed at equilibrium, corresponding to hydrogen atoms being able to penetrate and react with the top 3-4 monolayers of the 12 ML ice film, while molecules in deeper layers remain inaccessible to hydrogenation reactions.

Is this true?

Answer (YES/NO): NO